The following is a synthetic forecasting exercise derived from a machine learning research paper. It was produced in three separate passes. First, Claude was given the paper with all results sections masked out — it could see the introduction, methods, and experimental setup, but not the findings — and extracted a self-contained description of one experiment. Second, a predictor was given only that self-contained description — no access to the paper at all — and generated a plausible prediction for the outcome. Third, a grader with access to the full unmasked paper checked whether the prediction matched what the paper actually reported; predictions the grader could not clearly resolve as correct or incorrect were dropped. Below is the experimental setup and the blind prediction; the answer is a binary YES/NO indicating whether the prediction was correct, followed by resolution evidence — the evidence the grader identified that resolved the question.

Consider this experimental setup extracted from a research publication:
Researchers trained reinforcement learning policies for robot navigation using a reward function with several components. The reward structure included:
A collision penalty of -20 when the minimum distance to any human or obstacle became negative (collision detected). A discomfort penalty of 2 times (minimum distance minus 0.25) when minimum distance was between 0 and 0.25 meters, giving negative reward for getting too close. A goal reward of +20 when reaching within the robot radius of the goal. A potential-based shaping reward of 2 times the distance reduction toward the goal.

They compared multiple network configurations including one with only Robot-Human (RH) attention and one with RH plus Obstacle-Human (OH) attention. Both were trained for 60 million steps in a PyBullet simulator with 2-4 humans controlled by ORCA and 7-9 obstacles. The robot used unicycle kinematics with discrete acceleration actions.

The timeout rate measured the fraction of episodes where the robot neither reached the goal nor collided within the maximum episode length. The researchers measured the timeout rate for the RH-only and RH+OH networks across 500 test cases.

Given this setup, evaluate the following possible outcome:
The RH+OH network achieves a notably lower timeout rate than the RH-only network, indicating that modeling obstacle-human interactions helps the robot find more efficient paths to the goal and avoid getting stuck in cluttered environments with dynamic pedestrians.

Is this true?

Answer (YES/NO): YES